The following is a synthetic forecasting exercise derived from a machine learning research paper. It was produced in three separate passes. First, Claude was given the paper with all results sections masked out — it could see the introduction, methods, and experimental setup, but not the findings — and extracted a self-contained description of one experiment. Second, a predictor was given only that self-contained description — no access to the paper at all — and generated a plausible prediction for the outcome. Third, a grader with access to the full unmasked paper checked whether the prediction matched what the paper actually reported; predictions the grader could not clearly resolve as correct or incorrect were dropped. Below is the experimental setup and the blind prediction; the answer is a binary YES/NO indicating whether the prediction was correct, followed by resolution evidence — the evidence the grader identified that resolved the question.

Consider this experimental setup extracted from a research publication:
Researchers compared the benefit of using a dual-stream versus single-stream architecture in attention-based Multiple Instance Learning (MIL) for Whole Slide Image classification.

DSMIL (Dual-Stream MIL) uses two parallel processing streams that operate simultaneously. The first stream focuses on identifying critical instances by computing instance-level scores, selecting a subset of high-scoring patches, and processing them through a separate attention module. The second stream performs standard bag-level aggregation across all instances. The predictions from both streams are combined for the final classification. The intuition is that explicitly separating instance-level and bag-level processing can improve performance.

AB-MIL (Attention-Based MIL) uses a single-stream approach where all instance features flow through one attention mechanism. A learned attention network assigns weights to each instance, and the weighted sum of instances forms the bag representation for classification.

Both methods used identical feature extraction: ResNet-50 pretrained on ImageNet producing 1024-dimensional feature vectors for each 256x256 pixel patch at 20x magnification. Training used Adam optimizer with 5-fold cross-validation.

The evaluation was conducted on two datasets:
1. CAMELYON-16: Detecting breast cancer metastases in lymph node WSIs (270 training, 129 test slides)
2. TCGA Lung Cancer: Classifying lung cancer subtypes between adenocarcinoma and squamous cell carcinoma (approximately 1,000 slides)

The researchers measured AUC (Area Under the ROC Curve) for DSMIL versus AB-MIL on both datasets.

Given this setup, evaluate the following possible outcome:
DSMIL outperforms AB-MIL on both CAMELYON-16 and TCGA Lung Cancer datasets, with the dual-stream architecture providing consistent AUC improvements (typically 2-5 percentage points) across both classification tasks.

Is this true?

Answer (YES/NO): NO